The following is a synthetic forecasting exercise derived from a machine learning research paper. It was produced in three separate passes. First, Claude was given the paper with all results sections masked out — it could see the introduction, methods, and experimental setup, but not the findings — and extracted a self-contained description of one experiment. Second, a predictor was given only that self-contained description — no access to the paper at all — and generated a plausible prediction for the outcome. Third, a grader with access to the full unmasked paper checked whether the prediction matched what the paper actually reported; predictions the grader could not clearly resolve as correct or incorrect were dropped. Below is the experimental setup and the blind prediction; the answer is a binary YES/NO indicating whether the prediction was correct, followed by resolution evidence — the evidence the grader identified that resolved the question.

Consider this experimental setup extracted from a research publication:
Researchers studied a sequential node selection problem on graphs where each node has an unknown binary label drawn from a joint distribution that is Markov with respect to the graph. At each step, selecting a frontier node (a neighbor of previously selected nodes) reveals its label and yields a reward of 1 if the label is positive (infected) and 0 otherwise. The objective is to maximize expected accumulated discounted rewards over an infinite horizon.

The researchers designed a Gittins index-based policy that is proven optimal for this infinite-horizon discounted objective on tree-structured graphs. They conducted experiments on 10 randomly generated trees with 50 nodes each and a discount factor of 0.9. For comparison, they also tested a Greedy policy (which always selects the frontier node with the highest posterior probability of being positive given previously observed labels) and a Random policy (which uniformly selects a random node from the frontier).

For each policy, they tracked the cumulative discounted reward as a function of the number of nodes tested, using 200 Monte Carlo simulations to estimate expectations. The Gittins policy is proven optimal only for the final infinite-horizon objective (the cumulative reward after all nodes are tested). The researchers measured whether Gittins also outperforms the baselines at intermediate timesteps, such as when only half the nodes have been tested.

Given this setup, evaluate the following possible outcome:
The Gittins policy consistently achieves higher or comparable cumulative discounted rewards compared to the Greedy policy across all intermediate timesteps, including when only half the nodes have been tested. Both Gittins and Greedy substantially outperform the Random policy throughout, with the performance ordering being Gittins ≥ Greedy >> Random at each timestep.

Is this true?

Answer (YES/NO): YES